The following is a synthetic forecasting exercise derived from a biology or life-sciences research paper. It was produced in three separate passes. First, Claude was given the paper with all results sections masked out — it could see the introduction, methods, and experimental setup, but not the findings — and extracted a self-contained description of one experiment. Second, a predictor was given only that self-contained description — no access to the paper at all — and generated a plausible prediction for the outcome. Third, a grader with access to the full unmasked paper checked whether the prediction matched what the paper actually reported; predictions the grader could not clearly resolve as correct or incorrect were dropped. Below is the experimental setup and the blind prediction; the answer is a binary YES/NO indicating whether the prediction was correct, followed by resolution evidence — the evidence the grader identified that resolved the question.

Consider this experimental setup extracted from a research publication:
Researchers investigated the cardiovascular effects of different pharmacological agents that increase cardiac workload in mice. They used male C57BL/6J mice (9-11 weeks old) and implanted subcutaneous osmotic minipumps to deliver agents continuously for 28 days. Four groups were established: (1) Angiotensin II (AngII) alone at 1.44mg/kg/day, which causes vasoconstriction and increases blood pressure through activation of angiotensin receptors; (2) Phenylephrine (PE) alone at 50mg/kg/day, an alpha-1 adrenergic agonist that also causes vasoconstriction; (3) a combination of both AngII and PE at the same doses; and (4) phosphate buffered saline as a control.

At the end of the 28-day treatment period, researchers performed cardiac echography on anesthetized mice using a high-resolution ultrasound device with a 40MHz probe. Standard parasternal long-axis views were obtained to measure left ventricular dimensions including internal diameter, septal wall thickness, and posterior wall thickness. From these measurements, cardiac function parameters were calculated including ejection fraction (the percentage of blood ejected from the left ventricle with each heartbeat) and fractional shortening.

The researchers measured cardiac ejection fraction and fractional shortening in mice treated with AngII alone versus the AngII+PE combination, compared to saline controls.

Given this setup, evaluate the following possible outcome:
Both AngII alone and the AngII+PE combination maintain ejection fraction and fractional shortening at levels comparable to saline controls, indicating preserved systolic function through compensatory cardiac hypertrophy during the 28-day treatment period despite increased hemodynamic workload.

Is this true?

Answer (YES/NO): NO